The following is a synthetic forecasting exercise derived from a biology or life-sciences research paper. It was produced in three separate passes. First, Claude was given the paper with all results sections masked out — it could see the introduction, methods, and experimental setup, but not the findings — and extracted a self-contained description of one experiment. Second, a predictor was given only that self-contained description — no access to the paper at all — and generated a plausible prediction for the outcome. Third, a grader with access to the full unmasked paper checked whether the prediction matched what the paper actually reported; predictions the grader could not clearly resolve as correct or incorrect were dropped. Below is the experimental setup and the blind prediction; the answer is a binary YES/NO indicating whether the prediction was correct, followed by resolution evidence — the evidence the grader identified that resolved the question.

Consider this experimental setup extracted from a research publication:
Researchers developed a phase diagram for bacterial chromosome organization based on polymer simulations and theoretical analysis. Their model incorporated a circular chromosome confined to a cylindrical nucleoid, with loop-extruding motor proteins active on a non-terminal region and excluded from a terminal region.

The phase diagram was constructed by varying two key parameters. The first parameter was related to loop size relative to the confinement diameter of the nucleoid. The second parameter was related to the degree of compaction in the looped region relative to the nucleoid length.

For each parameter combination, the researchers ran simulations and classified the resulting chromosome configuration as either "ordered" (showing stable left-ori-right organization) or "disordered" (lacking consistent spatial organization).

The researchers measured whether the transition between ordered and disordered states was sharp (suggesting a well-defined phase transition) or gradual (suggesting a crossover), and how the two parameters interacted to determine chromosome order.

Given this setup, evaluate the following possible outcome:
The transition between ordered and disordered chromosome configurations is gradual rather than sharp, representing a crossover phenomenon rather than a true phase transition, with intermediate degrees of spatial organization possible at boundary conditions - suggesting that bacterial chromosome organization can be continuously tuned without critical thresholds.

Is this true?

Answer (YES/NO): NO